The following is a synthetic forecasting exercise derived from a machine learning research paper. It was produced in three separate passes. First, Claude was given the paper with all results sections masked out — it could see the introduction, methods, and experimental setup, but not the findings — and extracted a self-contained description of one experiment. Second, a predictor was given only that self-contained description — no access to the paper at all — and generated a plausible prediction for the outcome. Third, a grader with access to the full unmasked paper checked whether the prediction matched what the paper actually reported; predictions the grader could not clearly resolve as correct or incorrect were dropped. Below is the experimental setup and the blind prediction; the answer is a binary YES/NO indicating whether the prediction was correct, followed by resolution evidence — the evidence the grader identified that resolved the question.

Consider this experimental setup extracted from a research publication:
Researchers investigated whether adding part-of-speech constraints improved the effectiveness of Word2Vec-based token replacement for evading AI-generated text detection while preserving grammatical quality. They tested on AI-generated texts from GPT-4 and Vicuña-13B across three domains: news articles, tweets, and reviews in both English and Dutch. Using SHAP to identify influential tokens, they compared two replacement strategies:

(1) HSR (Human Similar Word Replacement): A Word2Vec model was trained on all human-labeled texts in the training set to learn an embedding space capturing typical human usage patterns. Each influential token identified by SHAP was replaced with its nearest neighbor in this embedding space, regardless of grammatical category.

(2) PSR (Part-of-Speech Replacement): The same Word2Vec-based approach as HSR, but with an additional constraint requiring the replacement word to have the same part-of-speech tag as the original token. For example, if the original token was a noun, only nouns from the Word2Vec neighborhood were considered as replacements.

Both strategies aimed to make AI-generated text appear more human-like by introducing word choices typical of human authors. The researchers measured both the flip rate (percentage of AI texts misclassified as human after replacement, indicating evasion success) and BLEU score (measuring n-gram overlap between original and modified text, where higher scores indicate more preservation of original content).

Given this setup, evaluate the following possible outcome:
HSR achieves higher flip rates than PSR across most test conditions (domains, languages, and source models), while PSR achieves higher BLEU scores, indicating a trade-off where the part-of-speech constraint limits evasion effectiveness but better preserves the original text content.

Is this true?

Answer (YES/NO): YES